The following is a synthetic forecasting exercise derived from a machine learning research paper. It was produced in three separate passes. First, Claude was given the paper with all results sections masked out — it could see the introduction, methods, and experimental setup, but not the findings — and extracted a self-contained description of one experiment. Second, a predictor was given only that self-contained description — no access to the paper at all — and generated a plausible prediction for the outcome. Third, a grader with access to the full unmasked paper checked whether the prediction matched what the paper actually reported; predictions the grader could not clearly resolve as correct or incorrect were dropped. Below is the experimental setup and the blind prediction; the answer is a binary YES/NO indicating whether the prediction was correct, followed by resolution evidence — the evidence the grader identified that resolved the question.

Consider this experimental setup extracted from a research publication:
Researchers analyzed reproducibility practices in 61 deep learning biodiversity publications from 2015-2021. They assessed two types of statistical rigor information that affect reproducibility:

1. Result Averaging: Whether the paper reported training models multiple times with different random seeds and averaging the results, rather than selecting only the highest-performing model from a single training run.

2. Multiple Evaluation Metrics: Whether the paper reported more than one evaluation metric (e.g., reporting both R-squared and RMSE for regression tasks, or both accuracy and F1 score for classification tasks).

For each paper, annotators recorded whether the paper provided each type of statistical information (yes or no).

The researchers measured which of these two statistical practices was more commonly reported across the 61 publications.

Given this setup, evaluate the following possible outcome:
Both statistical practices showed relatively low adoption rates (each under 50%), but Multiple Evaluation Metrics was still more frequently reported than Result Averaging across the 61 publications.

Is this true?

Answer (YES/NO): NO